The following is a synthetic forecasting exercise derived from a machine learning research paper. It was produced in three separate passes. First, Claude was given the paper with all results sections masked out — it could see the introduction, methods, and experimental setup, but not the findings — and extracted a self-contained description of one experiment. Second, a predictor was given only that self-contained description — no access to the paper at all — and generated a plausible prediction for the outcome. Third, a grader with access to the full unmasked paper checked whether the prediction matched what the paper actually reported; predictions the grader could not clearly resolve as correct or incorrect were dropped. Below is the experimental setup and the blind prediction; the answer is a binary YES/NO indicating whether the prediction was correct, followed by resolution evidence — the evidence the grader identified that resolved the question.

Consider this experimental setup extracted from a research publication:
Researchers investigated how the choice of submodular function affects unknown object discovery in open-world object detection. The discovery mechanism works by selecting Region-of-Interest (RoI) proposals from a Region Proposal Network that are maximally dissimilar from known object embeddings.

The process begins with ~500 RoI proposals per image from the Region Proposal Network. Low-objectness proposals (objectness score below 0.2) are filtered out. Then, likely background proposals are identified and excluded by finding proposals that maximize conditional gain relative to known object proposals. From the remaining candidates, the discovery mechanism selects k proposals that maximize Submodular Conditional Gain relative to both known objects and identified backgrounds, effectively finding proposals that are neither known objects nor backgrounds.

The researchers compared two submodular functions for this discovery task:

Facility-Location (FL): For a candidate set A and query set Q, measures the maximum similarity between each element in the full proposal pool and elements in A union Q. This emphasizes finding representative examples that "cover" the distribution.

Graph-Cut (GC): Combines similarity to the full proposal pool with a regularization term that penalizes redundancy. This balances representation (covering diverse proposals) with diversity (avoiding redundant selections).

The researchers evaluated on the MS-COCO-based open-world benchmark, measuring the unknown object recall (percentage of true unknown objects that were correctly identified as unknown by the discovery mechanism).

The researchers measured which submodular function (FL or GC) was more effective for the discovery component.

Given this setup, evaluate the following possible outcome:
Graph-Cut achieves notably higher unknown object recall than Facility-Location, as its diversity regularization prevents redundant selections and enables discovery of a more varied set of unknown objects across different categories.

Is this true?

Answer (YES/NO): YES